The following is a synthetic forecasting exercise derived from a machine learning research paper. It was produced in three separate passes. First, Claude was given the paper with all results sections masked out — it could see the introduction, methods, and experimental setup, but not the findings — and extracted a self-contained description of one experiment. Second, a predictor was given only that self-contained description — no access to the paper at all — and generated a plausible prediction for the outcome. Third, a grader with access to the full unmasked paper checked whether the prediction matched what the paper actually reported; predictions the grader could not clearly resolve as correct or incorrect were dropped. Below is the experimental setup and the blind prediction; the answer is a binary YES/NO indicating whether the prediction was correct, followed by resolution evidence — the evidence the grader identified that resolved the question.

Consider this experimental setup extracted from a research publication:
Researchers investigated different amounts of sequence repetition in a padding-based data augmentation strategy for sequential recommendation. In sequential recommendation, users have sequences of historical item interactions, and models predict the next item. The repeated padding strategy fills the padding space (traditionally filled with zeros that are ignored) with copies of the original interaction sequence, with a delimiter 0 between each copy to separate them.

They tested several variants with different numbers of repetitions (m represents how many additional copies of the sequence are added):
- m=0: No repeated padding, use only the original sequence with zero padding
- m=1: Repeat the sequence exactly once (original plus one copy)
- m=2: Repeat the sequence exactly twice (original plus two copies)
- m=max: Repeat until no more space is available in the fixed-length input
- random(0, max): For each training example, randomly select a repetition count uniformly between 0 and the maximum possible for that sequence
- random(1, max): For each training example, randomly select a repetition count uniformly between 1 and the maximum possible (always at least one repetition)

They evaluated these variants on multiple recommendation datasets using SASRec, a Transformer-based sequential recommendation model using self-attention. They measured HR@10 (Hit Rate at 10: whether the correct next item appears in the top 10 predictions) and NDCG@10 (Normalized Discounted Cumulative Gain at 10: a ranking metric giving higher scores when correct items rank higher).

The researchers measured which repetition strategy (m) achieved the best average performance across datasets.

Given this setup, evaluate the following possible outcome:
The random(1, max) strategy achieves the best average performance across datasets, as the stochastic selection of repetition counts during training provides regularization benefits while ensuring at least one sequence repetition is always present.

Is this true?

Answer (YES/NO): YES